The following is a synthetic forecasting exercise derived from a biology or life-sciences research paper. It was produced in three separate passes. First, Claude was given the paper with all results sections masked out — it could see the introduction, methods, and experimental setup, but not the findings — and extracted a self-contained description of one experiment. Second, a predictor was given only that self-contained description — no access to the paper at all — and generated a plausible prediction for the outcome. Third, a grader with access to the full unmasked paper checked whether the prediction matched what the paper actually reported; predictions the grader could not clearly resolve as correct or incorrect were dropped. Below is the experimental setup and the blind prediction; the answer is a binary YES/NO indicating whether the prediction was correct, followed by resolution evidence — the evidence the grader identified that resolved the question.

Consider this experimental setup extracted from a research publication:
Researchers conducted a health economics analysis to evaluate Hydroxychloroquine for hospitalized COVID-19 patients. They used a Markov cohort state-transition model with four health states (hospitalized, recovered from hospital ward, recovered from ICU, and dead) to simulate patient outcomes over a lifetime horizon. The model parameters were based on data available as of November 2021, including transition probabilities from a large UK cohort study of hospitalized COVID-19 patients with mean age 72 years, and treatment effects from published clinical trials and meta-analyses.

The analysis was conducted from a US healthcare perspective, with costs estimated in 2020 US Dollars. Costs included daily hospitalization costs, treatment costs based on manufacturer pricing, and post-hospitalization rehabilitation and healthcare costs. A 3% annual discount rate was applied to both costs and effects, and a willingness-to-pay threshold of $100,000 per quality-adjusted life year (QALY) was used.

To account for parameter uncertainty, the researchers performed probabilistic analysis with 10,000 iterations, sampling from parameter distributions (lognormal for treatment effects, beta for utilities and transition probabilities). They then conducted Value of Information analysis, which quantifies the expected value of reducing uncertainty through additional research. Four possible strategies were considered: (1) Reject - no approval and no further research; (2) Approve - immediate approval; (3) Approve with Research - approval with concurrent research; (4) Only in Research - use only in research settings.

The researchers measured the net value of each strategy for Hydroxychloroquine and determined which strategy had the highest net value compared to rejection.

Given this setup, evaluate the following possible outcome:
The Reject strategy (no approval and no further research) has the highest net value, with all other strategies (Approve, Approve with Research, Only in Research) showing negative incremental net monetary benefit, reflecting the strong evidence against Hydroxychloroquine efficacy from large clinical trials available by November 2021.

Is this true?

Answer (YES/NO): NO